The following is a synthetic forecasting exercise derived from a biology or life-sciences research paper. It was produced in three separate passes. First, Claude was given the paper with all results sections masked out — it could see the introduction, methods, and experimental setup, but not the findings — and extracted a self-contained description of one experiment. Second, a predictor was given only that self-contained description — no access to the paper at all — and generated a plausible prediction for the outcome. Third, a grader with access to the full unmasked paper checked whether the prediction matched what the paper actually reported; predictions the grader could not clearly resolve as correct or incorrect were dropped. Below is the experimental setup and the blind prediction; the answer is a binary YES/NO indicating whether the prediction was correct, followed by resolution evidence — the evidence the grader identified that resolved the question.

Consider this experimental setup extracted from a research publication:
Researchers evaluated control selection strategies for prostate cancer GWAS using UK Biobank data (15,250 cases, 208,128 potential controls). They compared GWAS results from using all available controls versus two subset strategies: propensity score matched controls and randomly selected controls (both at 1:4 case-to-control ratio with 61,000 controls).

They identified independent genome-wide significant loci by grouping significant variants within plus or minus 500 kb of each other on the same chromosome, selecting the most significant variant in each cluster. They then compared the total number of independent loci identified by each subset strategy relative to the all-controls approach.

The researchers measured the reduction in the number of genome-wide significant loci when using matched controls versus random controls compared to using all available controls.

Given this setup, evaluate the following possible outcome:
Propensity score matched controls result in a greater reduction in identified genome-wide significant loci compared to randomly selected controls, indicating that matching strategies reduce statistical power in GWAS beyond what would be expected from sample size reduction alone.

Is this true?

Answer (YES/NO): NO